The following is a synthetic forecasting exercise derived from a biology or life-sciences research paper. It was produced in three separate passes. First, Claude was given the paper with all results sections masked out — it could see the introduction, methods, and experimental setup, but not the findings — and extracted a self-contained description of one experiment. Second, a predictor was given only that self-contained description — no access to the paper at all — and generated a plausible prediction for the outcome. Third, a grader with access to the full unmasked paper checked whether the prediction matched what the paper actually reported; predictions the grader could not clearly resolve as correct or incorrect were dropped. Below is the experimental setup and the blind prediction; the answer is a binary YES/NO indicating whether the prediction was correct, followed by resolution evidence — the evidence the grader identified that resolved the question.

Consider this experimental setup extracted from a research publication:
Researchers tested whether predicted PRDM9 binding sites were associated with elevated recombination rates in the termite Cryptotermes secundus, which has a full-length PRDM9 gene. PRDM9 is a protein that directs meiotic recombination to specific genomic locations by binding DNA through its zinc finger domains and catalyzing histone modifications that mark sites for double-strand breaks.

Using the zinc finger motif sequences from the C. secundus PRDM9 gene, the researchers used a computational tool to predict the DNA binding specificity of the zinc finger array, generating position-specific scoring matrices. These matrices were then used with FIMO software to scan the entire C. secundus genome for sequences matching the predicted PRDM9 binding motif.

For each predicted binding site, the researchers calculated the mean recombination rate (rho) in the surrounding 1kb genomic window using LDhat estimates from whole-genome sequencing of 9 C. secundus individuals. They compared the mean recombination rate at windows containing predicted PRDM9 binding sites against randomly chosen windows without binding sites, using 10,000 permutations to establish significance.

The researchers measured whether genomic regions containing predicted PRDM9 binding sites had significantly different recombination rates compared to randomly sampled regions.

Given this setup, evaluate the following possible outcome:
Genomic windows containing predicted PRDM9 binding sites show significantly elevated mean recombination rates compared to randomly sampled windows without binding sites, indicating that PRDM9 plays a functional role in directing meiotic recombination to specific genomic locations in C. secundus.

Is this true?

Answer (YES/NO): NO